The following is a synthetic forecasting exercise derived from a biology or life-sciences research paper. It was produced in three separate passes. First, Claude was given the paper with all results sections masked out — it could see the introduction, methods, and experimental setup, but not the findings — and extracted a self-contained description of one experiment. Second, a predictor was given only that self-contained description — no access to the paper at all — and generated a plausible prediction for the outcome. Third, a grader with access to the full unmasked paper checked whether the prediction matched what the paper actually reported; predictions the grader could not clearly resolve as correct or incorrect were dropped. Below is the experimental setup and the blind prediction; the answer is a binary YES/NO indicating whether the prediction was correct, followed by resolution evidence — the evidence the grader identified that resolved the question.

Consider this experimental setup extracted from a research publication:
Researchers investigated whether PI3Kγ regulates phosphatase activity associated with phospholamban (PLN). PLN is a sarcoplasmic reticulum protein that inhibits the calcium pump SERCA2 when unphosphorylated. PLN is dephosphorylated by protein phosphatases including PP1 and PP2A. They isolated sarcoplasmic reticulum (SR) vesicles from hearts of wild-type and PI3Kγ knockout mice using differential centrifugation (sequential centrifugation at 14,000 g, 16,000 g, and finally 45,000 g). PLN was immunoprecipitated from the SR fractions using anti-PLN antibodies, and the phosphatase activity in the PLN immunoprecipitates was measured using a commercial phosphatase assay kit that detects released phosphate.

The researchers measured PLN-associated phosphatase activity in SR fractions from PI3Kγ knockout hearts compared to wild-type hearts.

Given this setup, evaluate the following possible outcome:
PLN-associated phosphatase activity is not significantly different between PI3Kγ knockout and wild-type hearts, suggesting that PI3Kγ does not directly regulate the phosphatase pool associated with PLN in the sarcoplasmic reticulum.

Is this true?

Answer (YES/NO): NO